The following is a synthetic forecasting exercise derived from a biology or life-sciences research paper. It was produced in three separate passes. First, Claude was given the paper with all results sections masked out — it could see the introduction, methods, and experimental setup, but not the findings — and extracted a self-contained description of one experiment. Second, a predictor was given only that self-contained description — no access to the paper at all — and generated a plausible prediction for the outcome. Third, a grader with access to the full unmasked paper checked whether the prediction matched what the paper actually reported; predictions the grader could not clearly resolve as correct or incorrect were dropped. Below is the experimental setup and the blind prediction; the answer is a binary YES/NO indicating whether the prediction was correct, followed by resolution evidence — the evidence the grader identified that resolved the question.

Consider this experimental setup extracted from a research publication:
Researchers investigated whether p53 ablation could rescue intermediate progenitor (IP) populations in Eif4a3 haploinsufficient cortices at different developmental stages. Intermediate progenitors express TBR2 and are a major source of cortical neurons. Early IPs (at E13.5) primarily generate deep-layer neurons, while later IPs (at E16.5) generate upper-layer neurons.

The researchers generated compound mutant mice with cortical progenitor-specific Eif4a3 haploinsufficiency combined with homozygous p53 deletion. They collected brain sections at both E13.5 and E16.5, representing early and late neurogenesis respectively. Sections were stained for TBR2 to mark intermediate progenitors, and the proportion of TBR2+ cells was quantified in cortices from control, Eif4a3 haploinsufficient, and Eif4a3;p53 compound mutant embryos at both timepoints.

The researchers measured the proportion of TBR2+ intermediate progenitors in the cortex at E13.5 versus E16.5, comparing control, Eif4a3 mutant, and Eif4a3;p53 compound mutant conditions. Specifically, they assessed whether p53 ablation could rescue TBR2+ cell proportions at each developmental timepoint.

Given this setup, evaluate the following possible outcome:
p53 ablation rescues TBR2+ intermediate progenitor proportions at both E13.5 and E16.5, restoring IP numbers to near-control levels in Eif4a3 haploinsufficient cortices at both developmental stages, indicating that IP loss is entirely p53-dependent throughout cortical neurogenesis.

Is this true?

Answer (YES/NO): NO